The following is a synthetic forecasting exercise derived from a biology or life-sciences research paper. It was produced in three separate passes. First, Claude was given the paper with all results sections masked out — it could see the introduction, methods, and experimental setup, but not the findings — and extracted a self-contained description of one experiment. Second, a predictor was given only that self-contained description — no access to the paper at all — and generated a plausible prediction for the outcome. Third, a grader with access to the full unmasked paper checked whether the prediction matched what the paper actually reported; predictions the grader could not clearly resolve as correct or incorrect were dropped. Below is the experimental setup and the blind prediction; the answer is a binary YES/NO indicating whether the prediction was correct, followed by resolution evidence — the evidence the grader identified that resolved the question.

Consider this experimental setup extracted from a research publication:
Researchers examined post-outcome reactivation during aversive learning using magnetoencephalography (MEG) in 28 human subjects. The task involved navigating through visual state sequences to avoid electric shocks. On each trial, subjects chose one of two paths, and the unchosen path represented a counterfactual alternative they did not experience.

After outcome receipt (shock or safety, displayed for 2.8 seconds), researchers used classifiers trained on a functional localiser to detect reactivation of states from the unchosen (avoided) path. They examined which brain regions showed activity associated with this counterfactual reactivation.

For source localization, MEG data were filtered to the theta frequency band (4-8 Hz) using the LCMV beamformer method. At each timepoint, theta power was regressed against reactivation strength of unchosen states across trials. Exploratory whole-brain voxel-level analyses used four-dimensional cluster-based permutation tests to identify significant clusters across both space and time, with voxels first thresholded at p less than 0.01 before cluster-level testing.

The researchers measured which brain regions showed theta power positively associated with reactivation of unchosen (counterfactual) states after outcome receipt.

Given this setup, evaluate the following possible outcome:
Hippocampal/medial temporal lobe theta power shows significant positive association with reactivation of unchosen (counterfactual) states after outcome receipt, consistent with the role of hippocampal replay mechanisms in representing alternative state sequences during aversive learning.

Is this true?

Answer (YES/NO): NO